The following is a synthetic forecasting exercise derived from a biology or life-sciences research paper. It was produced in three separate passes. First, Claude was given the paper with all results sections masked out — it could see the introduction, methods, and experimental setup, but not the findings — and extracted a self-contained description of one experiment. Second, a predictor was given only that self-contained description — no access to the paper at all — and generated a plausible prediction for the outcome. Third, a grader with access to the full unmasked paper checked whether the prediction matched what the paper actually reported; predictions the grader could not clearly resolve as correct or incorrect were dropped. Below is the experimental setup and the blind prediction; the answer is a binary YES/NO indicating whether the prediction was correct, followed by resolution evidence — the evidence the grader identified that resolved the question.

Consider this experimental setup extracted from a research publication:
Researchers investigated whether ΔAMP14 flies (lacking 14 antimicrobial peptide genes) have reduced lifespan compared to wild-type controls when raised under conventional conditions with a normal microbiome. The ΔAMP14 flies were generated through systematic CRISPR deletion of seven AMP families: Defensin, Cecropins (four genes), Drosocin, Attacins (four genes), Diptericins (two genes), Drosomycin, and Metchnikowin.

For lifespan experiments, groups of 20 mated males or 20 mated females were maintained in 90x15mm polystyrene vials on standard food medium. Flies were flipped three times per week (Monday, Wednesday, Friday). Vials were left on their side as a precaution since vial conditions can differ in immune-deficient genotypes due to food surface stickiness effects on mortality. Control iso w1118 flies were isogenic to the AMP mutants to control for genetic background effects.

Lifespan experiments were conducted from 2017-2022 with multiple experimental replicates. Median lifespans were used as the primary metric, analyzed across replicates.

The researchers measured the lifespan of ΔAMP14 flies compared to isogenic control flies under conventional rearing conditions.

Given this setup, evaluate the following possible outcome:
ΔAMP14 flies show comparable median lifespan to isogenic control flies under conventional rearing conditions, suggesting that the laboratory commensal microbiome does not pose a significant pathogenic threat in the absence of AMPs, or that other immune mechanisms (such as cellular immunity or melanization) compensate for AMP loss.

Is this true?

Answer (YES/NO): NO